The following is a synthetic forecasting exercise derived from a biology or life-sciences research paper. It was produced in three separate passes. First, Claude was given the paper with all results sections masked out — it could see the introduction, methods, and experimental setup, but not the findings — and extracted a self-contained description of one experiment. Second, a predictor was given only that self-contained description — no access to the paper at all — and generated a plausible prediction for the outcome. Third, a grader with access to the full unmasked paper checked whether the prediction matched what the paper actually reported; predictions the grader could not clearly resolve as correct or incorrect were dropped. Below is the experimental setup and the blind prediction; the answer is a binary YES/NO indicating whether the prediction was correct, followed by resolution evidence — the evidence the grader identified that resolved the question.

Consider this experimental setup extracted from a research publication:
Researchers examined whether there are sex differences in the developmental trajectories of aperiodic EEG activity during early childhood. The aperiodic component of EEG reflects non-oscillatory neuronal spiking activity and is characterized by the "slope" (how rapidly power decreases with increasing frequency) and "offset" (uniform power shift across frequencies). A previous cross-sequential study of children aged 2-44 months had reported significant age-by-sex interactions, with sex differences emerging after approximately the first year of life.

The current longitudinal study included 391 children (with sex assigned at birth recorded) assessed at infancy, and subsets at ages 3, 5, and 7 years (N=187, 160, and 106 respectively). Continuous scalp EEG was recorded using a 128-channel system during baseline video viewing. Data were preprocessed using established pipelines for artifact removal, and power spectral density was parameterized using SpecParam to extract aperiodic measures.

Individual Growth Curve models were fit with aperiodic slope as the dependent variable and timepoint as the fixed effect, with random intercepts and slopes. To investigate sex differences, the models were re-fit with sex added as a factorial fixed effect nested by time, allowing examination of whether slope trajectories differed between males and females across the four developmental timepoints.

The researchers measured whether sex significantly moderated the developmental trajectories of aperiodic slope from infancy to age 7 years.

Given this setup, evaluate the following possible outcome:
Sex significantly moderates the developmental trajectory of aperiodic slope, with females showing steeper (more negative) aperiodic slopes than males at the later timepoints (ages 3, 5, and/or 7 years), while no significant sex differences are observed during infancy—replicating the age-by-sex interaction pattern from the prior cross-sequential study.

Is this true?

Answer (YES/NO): YES